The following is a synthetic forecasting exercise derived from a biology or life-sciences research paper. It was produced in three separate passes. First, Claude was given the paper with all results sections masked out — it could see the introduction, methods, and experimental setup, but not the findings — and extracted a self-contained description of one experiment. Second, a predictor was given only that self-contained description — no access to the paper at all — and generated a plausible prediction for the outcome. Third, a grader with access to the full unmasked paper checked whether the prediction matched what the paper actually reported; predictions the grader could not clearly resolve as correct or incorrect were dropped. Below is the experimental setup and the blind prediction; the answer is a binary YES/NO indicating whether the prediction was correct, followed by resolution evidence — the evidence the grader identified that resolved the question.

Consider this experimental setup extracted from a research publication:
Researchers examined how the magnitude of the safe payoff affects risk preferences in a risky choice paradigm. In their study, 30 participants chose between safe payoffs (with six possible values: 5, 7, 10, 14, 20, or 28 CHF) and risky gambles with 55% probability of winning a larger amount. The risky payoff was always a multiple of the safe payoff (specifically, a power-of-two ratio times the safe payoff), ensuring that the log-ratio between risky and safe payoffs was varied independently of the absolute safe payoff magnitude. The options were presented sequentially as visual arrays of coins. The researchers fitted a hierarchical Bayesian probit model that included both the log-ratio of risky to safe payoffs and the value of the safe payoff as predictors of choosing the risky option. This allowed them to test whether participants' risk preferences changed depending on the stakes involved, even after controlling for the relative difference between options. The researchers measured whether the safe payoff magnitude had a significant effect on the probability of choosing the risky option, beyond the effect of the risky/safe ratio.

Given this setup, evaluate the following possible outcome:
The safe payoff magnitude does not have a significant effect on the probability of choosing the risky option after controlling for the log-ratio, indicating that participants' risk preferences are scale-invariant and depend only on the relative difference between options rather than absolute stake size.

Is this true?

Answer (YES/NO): NO